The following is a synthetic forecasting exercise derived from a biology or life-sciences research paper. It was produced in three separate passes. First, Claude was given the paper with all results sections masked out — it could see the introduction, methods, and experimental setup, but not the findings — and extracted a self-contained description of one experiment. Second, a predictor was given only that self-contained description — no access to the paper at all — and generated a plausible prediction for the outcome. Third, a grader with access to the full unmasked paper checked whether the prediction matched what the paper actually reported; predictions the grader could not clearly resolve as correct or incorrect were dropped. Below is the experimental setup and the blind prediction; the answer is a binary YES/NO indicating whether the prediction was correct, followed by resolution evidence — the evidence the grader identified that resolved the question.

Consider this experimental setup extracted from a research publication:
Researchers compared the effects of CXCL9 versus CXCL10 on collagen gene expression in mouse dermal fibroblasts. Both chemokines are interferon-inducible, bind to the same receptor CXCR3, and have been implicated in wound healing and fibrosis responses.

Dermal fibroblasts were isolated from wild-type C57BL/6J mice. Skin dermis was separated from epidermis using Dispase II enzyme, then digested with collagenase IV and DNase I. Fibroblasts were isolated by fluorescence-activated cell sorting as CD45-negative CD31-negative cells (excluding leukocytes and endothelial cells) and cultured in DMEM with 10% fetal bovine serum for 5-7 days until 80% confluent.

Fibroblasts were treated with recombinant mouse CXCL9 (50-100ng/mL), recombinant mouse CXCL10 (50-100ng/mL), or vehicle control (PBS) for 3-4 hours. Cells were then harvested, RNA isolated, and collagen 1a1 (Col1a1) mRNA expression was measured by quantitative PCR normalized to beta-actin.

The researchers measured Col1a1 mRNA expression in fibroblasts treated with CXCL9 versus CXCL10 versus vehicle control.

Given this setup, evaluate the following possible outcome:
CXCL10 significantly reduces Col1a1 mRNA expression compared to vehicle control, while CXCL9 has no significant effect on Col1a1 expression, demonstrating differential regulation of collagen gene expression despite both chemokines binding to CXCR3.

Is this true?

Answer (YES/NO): NO